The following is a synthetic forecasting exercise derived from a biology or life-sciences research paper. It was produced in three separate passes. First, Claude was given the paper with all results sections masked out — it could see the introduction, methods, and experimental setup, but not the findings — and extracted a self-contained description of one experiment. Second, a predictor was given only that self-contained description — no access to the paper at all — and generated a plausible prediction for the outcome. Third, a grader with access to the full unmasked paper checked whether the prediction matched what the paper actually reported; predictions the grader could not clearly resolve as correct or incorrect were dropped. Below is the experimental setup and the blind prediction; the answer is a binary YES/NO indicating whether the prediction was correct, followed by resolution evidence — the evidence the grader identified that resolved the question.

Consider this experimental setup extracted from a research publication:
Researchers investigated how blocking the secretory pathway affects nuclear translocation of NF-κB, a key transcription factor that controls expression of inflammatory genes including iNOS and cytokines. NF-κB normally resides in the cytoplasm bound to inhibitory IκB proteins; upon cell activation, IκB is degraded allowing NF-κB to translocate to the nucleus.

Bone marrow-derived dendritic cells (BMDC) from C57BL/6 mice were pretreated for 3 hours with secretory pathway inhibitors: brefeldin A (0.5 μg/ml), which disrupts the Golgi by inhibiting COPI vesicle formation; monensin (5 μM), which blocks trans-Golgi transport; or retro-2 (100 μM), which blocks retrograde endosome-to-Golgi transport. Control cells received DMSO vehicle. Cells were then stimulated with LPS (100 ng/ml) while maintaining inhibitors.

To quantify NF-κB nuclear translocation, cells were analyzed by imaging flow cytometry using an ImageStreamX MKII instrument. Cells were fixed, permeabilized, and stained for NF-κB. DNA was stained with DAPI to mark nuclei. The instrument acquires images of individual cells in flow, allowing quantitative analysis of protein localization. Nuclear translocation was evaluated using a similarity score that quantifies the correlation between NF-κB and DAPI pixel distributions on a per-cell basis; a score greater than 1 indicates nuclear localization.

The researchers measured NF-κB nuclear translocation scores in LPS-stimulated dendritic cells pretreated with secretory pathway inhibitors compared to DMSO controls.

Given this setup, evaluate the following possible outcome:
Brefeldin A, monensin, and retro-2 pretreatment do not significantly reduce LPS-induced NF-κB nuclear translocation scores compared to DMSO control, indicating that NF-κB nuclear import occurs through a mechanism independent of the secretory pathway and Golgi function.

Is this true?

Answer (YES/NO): NO